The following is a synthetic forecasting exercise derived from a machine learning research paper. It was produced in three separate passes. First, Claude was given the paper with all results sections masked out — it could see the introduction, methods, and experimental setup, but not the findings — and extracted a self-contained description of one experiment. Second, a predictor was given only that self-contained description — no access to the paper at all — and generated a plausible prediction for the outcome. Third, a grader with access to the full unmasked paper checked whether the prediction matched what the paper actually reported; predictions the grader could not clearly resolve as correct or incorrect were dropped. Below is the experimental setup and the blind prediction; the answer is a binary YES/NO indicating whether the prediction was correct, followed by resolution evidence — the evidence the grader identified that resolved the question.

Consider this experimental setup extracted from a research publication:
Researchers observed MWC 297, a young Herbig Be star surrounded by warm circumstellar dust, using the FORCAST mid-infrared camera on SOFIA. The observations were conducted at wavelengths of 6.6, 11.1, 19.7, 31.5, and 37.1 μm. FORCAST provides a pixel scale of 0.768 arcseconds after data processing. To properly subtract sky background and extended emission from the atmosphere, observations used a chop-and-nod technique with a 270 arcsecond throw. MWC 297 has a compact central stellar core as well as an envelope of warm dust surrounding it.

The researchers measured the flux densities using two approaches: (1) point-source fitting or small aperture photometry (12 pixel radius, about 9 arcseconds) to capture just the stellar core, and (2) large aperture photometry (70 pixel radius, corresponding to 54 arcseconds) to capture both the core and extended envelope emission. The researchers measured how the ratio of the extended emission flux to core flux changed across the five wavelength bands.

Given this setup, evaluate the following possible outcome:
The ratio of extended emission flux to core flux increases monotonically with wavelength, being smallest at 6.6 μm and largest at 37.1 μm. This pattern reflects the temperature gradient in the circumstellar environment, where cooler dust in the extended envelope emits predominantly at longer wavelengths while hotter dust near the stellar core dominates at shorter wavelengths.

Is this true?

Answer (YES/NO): YES